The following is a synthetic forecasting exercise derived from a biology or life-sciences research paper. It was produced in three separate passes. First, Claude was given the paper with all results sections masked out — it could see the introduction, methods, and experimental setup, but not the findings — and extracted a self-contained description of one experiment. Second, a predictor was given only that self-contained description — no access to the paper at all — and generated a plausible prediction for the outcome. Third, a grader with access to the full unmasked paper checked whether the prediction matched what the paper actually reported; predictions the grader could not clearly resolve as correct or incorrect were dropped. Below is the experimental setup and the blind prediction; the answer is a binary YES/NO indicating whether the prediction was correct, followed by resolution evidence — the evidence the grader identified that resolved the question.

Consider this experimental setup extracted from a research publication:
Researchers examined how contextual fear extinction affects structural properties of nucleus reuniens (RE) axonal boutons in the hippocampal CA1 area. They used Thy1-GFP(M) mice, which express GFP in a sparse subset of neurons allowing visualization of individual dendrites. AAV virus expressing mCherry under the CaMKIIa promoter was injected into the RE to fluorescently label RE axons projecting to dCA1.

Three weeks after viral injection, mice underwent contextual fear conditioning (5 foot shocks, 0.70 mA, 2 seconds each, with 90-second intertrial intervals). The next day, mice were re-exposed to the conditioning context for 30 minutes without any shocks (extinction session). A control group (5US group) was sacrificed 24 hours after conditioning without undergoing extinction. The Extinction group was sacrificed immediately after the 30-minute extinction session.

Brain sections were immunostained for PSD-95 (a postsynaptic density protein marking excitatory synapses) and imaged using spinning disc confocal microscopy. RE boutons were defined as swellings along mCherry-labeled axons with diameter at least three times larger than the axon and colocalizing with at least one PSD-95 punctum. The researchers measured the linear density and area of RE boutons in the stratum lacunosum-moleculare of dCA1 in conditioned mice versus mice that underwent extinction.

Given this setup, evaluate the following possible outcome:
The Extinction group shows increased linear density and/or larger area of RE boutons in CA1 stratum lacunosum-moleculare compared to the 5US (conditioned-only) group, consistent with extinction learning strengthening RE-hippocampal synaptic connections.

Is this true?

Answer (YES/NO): YES